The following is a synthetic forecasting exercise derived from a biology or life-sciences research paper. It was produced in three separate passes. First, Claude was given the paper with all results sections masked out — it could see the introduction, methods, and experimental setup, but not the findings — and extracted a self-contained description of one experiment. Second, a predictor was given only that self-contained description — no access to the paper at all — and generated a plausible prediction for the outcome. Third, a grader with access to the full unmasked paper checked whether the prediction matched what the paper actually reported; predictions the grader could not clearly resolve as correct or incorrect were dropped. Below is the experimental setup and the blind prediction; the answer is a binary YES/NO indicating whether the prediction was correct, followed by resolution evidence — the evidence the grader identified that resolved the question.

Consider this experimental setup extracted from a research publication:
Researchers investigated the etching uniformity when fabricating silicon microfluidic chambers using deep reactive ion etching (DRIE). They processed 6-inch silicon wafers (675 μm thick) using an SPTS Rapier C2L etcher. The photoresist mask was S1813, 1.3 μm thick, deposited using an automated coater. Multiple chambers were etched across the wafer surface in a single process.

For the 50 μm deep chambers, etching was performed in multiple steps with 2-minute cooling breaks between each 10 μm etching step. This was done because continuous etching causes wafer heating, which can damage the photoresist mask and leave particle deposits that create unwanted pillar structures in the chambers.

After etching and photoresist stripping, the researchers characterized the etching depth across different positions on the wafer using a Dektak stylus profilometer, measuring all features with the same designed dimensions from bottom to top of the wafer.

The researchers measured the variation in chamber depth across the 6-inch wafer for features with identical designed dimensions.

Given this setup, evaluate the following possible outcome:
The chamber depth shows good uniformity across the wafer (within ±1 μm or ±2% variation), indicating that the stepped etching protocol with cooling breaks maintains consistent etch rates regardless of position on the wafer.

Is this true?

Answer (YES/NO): NO